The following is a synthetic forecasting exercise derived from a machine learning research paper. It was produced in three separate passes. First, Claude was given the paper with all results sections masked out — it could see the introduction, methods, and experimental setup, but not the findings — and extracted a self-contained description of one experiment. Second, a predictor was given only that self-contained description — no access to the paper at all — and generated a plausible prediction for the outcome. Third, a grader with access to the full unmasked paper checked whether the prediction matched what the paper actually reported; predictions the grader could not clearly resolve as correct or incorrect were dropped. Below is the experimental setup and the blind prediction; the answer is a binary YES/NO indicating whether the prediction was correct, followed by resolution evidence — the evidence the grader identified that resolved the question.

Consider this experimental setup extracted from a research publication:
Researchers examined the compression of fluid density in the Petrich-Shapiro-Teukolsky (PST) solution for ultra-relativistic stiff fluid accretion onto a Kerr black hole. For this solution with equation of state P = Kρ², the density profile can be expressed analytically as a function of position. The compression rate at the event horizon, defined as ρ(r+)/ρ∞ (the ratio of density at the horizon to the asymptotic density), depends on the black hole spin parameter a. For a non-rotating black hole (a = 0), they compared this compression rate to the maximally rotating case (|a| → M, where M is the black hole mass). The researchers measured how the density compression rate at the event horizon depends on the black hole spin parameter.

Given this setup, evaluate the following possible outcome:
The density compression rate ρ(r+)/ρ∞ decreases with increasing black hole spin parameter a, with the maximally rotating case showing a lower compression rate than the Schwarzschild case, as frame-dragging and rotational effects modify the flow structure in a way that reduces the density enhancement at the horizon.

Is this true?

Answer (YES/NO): NO